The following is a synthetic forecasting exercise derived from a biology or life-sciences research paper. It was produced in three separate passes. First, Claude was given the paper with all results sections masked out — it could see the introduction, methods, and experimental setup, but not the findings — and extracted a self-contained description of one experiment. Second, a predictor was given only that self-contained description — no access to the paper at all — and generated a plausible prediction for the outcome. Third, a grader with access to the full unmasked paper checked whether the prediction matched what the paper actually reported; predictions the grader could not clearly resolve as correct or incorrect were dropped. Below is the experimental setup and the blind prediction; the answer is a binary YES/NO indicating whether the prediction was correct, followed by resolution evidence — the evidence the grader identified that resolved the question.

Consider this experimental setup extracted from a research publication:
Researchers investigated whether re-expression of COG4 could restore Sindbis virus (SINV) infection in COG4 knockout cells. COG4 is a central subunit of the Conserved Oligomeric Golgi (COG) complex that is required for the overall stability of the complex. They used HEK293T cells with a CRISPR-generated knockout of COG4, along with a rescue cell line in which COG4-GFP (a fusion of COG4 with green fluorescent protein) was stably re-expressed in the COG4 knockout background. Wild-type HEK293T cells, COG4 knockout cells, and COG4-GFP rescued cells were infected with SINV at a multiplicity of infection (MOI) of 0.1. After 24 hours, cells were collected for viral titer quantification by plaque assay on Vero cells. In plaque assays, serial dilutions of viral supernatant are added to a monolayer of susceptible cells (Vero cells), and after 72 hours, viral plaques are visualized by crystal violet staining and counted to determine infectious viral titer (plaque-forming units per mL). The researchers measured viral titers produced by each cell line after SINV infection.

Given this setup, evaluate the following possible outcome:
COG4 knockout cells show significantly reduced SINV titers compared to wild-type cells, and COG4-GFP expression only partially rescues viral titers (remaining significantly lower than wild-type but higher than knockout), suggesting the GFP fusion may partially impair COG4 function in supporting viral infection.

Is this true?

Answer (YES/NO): NO